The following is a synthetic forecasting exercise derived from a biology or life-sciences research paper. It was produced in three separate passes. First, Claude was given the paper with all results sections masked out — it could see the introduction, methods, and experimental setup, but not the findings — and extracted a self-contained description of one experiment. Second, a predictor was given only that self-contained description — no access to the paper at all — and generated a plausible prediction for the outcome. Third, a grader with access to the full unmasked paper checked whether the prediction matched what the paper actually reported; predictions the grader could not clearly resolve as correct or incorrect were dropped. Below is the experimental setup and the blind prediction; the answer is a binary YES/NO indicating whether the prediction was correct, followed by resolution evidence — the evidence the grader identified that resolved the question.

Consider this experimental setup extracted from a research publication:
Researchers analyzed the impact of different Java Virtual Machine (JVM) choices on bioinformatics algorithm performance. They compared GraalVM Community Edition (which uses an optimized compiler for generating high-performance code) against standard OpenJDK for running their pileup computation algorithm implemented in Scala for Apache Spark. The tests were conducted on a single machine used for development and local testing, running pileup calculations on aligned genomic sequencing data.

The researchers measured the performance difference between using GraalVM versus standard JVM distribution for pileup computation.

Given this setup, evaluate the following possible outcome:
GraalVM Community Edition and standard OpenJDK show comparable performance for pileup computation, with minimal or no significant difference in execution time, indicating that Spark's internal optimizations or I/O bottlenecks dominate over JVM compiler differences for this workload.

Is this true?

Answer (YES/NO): NO